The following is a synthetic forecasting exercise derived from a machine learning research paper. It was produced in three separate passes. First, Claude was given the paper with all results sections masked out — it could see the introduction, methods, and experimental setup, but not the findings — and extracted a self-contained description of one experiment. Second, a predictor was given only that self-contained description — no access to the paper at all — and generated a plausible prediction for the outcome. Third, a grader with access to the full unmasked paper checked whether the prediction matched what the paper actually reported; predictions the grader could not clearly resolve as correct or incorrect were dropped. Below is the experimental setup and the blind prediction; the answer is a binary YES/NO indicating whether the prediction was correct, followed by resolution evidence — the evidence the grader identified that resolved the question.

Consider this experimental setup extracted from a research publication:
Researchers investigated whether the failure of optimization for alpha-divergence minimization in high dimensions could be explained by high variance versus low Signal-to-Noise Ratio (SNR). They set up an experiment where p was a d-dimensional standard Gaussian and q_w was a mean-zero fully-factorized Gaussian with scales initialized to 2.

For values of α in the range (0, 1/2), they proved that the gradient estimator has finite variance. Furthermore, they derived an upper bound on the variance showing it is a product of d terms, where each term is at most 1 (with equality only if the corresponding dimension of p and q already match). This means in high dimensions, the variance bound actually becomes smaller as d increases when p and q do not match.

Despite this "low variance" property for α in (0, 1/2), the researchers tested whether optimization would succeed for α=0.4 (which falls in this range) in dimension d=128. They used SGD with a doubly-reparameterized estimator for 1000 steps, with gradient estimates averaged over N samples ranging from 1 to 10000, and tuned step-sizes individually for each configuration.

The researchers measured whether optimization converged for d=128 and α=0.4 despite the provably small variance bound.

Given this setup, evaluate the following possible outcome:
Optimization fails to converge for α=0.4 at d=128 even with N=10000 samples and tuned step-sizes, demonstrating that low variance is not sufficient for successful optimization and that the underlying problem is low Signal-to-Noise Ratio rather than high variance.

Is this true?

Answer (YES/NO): YES